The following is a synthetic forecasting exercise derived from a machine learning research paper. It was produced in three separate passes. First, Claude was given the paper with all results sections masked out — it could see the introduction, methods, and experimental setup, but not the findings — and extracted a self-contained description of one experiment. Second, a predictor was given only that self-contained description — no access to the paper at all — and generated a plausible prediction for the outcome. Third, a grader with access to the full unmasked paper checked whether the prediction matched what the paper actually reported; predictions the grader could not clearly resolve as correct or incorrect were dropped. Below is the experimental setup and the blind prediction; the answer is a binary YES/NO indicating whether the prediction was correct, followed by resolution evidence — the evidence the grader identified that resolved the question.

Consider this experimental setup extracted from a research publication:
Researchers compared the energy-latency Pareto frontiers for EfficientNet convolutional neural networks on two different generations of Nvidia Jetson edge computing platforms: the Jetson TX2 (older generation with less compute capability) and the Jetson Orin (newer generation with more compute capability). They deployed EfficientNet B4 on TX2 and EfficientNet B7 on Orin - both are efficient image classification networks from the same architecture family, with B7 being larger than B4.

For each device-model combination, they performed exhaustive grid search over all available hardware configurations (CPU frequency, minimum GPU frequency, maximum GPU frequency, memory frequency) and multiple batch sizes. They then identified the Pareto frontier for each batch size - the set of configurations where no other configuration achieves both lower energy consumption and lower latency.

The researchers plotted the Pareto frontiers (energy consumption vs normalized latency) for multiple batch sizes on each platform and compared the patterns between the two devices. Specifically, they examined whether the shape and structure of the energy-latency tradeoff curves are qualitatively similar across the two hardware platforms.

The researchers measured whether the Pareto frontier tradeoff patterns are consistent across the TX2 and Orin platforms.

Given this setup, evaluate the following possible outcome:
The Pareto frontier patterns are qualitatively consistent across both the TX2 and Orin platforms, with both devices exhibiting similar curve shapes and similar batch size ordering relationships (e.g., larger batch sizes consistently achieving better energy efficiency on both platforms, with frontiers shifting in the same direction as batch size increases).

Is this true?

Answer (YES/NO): NO